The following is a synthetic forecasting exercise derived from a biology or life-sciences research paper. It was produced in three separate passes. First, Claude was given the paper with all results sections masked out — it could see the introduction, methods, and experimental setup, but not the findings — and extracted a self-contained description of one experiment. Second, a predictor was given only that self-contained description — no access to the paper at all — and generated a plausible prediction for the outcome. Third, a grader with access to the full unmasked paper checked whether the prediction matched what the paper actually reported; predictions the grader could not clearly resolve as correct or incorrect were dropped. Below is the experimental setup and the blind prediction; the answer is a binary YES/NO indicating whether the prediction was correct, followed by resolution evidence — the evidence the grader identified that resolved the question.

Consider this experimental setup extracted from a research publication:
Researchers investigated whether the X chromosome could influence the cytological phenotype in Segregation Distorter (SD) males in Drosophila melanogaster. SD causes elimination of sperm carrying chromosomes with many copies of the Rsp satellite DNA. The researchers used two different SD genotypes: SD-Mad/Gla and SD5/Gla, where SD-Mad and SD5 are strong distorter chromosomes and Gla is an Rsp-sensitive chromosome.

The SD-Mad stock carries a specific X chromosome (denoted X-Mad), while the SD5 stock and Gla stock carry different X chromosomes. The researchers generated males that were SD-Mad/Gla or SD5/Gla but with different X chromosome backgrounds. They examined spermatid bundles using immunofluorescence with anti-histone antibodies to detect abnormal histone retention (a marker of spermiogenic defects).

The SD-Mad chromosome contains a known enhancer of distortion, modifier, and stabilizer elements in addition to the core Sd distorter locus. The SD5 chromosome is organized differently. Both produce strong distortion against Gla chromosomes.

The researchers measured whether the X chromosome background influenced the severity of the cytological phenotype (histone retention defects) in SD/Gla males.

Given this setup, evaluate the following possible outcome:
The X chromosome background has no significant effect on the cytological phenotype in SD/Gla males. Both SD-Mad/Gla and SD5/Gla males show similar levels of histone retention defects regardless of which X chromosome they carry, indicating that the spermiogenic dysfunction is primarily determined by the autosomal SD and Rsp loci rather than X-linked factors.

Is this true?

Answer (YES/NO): NO